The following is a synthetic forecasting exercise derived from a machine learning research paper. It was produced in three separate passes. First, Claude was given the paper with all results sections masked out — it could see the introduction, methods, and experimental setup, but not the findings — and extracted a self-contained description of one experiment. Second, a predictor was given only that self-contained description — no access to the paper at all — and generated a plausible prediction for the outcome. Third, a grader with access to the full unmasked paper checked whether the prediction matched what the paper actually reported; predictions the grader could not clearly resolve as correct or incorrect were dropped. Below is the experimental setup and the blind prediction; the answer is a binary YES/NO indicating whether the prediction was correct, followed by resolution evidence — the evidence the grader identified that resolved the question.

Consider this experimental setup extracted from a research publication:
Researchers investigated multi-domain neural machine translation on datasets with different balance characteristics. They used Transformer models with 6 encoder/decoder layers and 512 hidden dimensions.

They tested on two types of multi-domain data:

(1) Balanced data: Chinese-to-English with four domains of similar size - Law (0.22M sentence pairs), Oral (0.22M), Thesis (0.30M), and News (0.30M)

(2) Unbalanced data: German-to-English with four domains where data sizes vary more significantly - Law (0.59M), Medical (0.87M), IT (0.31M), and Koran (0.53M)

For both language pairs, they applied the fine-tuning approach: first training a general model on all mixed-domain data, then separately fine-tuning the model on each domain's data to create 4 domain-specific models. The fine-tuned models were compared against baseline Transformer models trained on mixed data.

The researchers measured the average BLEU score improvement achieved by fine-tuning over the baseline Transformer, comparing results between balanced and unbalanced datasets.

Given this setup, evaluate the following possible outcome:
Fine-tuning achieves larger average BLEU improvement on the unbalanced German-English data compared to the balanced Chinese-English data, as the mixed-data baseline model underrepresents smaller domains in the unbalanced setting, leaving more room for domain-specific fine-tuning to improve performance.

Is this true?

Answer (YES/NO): NO